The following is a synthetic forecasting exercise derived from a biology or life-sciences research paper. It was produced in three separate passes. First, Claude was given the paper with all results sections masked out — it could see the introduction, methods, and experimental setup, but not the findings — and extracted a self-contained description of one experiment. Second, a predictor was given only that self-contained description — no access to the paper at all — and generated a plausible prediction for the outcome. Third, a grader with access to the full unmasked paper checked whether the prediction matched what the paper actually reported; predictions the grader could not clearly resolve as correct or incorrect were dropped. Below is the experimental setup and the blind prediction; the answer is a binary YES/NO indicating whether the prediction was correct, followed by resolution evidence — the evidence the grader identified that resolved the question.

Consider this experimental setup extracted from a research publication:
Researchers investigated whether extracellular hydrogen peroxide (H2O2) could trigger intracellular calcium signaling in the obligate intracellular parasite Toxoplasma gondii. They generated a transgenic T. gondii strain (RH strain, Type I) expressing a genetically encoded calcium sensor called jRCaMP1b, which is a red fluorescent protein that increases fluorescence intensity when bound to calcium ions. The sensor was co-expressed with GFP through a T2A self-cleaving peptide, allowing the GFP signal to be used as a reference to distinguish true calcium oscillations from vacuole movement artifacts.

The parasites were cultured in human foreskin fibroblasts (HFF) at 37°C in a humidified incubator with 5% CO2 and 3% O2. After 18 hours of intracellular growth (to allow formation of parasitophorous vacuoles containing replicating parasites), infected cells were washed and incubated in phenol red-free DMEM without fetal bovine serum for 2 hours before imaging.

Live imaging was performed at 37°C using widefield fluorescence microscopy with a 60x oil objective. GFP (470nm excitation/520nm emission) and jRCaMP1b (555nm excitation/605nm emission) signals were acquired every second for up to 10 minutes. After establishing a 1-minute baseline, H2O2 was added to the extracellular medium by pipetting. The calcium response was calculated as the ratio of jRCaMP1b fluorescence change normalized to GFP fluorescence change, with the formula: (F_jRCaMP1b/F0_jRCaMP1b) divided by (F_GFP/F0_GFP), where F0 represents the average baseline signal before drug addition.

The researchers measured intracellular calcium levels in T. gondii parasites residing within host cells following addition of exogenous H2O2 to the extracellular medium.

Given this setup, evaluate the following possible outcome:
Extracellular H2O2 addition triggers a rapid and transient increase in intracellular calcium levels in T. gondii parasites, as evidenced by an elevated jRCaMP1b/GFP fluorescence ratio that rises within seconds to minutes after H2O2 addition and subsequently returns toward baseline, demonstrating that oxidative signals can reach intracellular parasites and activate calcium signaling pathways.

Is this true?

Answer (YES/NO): YES